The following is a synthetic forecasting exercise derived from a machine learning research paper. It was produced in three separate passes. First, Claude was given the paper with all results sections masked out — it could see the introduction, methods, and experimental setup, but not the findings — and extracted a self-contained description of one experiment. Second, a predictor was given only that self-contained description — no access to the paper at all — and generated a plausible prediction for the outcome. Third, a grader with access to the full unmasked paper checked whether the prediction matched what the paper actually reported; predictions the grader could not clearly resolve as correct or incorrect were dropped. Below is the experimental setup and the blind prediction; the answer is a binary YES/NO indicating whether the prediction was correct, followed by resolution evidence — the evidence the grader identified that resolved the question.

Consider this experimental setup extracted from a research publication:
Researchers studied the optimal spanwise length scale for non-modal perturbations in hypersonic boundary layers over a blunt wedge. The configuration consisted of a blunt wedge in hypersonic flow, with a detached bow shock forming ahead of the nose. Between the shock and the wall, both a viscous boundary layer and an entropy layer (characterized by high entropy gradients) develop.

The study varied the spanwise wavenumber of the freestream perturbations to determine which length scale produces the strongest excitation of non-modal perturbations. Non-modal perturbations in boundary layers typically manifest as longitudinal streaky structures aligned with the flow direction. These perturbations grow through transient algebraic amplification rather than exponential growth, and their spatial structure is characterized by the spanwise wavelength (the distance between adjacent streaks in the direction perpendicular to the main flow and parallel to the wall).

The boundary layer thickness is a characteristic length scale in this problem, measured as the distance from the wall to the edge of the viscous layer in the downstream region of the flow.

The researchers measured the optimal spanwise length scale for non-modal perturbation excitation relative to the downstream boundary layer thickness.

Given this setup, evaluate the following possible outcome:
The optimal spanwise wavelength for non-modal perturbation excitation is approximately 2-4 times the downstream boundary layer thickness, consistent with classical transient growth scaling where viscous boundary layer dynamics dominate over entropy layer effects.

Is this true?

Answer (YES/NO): NO